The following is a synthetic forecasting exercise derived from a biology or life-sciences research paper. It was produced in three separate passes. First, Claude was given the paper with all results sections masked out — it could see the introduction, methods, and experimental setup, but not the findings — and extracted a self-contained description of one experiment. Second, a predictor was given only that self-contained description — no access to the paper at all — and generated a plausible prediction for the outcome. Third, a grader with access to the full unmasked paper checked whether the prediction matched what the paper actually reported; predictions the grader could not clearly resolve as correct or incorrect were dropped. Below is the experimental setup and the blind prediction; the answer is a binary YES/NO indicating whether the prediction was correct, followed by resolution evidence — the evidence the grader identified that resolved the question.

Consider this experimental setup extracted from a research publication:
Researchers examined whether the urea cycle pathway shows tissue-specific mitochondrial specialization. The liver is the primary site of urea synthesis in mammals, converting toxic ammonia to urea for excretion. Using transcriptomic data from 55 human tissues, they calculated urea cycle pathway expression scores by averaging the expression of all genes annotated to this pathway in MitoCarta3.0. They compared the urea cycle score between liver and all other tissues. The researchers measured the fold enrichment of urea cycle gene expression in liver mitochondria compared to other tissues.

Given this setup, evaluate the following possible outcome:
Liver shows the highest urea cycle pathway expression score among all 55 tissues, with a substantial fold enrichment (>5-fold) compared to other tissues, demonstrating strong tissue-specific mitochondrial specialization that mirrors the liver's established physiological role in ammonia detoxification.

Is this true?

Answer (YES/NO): YES